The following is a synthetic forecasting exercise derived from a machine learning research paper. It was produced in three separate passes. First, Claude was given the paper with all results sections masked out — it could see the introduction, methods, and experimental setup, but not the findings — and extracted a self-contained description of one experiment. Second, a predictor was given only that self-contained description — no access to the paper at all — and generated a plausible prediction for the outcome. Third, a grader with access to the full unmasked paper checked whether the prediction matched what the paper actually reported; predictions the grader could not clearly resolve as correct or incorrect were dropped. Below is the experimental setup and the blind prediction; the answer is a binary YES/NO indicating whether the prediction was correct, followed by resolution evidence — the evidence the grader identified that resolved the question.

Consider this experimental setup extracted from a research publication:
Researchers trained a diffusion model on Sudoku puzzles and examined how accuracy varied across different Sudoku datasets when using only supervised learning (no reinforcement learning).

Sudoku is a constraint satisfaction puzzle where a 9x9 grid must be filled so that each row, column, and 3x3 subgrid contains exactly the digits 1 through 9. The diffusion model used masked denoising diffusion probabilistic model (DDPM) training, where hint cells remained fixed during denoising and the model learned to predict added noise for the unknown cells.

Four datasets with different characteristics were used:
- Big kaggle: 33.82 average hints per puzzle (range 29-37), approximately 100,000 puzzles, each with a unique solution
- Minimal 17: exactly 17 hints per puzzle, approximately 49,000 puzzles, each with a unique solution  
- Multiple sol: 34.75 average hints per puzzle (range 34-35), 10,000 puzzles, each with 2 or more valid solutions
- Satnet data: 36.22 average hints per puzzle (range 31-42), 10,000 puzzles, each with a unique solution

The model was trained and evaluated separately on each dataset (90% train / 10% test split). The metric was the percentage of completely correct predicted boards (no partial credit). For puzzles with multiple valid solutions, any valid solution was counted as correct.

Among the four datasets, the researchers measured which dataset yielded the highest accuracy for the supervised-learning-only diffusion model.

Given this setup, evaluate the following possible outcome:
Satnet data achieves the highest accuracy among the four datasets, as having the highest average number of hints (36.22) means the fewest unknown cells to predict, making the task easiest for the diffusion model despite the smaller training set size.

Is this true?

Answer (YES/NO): NO